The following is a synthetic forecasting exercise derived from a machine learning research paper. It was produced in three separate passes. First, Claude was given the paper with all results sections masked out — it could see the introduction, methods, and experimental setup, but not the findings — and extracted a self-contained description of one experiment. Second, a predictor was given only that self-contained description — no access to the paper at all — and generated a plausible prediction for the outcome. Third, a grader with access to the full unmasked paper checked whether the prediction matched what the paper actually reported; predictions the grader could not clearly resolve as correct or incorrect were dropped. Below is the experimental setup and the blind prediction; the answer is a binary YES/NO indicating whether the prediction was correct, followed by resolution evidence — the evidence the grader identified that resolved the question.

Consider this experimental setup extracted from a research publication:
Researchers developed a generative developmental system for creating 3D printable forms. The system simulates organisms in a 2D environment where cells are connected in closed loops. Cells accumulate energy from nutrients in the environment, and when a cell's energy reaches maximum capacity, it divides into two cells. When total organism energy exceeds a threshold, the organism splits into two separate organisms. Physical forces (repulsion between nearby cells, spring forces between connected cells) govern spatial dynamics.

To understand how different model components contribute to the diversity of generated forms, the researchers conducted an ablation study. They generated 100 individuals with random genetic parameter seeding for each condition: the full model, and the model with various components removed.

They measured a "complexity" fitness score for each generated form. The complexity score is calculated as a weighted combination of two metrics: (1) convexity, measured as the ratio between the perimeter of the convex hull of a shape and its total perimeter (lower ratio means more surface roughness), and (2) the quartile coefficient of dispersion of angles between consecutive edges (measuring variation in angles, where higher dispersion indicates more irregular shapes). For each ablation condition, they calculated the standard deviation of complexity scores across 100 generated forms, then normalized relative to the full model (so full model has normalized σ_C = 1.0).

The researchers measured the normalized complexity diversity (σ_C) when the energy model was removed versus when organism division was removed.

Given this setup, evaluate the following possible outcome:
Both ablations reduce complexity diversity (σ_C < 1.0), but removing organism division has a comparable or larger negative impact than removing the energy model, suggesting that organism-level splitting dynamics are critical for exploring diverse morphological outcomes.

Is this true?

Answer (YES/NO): NO